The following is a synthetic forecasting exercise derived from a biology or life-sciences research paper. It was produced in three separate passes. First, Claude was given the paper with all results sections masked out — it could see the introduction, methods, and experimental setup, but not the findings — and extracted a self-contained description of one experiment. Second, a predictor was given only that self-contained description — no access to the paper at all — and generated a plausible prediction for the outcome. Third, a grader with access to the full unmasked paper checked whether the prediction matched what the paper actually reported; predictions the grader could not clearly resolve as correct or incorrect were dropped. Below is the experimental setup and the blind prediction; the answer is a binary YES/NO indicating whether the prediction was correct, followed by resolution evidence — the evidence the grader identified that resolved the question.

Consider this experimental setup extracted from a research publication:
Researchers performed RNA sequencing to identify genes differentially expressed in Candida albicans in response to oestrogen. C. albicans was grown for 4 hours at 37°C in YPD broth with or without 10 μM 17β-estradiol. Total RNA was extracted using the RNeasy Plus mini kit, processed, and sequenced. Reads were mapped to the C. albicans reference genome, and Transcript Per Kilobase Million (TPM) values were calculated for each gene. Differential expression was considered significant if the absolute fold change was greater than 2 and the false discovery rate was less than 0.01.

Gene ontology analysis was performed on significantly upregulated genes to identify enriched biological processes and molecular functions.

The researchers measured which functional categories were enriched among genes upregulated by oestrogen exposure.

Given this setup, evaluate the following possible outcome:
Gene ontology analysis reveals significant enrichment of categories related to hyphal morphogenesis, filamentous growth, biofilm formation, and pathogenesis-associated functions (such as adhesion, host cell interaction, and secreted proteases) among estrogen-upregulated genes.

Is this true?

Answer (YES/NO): NO